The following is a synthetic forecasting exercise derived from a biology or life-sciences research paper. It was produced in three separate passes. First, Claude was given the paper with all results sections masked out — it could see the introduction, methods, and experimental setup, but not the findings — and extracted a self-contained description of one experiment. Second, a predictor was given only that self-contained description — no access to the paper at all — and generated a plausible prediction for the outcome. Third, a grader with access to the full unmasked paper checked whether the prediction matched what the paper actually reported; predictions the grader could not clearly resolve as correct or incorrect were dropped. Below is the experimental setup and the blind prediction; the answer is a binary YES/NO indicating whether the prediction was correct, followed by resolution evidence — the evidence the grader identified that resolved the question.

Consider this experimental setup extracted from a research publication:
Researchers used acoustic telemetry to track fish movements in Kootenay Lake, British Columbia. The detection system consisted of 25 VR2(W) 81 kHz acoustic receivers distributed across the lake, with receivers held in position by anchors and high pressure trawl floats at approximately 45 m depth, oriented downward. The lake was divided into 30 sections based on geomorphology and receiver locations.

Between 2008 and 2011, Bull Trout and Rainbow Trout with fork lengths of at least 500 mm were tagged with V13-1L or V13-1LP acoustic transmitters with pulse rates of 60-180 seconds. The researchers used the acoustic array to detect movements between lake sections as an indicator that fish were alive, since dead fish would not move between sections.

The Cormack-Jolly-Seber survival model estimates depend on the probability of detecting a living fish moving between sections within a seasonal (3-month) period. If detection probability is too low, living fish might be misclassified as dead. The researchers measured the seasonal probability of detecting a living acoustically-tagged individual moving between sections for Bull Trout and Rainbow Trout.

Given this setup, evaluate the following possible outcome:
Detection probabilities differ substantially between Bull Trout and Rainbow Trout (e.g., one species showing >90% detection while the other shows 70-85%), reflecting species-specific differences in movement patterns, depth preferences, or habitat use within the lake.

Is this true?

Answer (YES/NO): NO